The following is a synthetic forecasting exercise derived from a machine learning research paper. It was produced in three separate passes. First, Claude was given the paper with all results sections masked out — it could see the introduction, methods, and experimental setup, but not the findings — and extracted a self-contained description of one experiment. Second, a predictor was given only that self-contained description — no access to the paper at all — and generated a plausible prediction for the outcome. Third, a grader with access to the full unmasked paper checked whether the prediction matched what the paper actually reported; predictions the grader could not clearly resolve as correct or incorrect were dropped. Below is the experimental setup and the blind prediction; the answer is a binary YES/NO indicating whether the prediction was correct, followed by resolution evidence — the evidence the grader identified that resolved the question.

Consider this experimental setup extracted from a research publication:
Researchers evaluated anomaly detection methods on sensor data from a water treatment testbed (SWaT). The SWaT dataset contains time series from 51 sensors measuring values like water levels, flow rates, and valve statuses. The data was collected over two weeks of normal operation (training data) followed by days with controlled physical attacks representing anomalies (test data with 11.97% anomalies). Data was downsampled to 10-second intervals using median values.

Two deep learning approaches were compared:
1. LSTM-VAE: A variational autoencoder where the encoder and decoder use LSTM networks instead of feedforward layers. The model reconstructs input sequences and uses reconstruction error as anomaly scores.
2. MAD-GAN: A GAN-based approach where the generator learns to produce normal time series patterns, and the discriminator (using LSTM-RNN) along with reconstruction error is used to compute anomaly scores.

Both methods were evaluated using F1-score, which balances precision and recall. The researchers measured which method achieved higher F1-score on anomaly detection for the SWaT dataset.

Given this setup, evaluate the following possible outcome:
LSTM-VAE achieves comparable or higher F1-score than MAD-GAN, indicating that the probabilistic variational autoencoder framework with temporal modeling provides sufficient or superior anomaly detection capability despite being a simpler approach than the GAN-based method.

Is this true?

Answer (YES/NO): NO